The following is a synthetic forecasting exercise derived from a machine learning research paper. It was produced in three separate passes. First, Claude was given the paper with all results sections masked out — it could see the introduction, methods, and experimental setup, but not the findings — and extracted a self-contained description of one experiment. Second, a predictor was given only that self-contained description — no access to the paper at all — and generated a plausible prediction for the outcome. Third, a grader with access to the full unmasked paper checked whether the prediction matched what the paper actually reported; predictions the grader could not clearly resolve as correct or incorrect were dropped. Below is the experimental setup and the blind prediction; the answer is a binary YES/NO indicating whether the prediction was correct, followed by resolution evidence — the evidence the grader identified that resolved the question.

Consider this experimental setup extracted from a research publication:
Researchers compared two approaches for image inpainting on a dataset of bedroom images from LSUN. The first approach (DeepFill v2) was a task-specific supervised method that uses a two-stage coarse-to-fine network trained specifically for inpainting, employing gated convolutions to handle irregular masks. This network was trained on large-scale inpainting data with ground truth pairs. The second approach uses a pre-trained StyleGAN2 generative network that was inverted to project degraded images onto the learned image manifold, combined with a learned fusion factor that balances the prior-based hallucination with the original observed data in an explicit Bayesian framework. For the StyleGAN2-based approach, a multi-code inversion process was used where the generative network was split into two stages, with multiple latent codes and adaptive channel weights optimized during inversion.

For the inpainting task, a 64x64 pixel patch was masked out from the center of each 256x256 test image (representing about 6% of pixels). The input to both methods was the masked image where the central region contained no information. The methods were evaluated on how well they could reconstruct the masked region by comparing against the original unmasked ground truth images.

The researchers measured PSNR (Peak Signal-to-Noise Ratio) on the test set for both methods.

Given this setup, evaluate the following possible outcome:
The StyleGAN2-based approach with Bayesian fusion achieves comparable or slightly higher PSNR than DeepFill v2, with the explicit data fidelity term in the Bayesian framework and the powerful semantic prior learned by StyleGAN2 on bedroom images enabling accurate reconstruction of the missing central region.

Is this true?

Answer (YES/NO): NO